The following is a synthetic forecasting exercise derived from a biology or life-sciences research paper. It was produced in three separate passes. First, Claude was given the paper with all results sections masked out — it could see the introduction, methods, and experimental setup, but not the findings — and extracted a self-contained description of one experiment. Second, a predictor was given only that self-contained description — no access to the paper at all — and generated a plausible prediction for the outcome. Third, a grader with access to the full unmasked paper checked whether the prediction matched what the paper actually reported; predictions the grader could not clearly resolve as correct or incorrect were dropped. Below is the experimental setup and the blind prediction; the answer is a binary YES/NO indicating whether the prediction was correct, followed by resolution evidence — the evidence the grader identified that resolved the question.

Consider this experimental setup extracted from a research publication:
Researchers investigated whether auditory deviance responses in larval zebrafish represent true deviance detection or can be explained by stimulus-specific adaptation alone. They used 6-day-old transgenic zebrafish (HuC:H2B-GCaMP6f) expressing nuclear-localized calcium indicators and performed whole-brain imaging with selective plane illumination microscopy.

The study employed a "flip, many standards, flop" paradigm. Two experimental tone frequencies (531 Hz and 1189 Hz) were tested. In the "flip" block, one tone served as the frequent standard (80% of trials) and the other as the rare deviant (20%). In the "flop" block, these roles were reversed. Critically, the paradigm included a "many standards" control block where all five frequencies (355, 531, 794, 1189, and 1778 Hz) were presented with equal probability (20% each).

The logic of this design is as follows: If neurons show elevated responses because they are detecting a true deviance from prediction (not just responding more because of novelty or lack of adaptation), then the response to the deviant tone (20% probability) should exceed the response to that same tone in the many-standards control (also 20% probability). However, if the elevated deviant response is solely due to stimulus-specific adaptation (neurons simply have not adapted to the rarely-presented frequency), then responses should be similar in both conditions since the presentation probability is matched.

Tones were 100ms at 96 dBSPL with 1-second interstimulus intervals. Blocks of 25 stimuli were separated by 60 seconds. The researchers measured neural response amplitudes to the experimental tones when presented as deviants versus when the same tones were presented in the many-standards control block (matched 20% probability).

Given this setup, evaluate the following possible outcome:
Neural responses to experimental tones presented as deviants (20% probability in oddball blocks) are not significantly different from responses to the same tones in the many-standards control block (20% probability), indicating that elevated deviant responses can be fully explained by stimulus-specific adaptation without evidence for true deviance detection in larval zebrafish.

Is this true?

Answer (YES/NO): YES